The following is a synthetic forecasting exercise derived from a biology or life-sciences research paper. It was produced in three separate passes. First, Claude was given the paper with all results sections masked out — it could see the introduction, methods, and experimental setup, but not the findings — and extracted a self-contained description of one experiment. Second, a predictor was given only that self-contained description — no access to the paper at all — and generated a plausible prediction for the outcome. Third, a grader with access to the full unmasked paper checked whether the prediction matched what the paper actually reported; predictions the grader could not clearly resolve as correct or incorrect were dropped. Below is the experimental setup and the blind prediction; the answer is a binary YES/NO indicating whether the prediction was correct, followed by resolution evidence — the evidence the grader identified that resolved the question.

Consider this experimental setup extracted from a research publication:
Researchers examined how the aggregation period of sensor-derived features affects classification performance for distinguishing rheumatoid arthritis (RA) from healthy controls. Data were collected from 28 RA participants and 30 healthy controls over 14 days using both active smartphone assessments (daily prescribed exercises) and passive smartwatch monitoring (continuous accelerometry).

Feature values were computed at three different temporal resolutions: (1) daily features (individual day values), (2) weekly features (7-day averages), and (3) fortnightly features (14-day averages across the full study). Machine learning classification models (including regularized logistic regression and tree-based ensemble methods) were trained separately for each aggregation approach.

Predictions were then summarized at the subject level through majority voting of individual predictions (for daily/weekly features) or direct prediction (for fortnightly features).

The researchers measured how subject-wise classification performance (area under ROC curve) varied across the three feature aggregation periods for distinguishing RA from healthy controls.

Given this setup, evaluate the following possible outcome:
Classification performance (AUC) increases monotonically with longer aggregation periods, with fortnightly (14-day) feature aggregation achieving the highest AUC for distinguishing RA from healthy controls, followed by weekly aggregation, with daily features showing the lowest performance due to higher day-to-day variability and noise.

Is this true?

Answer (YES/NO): NO